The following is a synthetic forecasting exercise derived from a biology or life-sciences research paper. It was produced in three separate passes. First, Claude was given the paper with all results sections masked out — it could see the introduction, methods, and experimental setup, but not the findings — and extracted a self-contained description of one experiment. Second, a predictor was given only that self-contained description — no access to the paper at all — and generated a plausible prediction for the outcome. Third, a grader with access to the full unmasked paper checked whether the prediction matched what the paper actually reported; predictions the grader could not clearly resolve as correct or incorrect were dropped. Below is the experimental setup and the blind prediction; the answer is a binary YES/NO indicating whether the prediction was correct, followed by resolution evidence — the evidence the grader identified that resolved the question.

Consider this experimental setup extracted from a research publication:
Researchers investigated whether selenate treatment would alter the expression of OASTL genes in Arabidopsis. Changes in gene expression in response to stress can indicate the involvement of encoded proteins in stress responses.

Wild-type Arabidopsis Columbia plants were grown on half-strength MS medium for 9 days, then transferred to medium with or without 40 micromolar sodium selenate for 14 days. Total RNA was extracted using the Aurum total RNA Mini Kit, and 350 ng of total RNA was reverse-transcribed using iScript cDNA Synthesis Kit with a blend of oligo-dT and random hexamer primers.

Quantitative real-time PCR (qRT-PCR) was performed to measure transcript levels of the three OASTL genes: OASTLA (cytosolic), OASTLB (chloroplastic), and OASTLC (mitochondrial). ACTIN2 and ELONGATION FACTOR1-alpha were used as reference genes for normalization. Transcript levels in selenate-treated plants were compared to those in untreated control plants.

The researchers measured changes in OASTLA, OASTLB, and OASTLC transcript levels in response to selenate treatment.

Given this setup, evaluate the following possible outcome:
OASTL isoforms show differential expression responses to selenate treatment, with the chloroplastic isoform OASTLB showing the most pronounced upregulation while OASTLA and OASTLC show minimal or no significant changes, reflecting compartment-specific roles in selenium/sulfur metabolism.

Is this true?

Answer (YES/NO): NO